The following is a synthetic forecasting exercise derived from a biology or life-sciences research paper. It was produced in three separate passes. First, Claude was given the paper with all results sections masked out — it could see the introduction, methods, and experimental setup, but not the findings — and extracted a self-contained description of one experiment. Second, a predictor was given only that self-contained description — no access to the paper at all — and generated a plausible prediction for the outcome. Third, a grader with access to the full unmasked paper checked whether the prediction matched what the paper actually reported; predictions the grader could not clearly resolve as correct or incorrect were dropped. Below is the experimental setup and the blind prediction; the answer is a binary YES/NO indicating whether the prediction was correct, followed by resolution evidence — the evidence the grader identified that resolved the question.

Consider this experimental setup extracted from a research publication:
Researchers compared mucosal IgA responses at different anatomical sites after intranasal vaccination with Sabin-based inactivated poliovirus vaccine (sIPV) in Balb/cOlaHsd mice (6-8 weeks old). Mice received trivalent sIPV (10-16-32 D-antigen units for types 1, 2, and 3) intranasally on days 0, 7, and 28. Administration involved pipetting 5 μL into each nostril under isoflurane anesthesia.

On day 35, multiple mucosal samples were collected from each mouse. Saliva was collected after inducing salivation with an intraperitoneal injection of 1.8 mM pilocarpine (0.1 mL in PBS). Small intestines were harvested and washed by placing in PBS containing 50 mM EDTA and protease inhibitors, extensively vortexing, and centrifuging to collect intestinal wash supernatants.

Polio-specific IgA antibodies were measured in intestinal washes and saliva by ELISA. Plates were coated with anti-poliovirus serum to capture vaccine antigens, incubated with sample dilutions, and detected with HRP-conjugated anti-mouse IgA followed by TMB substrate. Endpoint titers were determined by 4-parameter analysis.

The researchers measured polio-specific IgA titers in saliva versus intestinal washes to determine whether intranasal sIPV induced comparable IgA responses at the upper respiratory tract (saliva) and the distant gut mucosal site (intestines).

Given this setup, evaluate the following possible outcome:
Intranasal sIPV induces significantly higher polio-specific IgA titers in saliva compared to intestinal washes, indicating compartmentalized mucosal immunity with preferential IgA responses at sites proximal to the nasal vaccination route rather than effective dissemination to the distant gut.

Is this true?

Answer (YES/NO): NO